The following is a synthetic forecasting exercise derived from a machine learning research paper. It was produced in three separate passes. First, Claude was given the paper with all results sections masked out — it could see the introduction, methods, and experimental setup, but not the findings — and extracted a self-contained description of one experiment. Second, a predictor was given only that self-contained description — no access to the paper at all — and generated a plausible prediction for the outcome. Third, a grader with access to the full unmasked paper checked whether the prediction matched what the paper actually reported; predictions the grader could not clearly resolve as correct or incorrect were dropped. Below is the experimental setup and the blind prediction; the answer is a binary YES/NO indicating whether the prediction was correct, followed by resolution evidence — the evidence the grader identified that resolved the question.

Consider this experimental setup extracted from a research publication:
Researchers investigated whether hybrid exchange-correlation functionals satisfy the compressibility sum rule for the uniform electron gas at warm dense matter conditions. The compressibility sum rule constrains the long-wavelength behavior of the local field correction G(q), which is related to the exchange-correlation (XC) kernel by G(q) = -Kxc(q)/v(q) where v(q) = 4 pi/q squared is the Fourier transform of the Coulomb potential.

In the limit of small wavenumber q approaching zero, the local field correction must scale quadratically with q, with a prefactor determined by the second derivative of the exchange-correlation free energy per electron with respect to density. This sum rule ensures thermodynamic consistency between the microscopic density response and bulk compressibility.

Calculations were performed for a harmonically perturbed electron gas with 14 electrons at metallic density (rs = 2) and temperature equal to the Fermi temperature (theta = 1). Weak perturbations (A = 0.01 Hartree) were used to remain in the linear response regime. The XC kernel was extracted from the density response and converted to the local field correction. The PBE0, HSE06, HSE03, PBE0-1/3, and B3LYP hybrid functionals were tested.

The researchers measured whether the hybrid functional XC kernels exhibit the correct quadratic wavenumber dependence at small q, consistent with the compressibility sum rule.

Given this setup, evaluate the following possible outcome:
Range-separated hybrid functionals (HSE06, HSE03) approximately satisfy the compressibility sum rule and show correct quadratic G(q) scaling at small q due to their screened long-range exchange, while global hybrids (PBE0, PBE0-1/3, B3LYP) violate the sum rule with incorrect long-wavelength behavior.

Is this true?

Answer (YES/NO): NO